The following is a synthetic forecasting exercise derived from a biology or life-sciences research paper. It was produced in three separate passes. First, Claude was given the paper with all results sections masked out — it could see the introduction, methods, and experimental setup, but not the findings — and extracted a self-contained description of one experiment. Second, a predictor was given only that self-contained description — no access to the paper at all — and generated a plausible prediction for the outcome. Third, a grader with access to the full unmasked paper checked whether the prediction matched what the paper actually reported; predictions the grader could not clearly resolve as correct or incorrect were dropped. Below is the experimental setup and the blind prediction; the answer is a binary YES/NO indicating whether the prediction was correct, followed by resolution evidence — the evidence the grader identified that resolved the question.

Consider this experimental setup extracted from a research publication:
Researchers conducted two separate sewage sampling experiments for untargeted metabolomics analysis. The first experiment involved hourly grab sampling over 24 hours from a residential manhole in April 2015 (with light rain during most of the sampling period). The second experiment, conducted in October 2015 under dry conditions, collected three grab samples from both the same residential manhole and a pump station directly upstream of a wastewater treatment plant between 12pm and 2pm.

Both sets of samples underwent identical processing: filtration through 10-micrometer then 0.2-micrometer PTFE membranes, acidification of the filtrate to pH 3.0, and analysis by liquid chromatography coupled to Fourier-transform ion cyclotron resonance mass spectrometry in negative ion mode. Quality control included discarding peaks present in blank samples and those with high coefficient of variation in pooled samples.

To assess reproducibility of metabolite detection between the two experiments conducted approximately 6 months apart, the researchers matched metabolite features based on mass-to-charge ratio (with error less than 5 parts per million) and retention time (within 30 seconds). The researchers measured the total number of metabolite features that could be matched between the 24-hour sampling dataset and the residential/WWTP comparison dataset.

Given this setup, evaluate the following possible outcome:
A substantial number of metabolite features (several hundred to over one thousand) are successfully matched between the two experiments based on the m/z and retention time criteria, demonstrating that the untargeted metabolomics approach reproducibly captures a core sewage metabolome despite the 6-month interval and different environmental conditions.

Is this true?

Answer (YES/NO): YES